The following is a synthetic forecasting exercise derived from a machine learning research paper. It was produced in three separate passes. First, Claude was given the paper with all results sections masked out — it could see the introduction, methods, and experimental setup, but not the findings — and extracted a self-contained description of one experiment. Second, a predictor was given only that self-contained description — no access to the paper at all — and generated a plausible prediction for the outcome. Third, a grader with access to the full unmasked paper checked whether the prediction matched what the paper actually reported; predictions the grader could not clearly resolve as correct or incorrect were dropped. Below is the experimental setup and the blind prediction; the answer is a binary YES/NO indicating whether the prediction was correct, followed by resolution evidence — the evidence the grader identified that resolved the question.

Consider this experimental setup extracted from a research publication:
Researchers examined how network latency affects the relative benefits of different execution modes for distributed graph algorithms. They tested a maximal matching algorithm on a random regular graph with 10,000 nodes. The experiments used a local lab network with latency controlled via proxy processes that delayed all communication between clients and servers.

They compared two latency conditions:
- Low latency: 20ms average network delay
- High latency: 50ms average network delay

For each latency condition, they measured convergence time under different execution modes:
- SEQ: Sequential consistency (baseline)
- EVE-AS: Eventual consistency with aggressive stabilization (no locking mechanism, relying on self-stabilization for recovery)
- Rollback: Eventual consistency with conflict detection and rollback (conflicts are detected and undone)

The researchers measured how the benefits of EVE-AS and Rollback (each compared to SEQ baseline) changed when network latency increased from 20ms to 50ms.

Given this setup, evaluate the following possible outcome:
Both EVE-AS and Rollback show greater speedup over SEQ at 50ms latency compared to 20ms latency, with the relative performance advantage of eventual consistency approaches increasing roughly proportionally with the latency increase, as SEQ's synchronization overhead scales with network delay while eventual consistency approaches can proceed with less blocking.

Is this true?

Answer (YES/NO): NO